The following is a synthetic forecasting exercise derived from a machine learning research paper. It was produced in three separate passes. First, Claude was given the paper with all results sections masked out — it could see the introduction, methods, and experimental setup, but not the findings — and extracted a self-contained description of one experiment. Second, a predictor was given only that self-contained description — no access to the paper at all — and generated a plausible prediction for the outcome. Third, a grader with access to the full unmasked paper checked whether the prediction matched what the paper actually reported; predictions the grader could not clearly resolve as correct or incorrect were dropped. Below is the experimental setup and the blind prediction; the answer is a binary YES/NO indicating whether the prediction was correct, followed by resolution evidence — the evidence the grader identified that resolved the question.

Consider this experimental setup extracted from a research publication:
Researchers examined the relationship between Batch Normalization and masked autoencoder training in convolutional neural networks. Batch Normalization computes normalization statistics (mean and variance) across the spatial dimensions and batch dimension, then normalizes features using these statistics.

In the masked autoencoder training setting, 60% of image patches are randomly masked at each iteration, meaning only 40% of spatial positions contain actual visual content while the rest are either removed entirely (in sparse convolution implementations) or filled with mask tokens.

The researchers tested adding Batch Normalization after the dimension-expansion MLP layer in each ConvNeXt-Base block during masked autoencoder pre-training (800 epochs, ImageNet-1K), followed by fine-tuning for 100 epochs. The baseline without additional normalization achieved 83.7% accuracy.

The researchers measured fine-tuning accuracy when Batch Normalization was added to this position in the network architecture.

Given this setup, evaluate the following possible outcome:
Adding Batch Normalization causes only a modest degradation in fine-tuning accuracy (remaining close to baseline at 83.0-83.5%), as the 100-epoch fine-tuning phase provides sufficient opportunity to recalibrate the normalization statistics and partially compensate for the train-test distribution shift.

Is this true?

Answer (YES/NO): NO